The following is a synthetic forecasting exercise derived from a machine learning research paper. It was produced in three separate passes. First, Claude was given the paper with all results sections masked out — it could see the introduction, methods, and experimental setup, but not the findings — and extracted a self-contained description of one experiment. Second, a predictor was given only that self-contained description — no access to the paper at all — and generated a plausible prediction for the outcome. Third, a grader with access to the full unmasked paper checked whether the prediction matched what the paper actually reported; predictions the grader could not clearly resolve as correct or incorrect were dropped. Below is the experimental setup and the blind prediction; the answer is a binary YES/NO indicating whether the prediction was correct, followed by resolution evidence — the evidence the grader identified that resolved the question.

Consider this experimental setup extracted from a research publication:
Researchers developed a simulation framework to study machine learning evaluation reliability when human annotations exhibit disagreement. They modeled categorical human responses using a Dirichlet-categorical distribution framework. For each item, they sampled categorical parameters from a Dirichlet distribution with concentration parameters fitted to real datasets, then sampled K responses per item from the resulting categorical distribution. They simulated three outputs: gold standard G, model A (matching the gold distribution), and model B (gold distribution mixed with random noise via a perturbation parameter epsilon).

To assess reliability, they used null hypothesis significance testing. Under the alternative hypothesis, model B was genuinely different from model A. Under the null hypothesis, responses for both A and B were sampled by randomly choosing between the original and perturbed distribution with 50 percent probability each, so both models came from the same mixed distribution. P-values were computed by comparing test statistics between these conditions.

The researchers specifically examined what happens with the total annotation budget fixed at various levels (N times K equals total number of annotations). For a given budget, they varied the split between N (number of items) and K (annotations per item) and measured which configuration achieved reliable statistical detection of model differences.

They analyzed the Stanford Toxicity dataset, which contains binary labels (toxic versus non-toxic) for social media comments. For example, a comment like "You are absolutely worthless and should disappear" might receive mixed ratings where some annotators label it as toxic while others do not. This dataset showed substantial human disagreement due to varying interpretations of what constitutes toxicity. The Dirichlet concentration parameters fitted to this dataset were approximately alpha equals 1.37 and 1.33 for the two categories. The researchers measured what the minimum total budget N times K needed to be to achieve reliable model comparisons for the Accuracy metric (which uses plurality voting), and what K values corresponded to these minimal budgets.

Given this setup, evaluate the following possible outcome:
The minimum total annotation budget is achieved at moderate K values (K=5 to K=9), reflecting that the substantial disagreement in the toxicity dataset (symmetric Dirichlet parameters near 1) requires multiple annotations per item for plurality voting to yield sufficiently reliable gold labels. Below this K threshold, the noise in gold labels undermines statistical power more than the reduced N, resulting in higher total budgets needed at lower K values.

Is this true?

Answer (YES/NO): NO